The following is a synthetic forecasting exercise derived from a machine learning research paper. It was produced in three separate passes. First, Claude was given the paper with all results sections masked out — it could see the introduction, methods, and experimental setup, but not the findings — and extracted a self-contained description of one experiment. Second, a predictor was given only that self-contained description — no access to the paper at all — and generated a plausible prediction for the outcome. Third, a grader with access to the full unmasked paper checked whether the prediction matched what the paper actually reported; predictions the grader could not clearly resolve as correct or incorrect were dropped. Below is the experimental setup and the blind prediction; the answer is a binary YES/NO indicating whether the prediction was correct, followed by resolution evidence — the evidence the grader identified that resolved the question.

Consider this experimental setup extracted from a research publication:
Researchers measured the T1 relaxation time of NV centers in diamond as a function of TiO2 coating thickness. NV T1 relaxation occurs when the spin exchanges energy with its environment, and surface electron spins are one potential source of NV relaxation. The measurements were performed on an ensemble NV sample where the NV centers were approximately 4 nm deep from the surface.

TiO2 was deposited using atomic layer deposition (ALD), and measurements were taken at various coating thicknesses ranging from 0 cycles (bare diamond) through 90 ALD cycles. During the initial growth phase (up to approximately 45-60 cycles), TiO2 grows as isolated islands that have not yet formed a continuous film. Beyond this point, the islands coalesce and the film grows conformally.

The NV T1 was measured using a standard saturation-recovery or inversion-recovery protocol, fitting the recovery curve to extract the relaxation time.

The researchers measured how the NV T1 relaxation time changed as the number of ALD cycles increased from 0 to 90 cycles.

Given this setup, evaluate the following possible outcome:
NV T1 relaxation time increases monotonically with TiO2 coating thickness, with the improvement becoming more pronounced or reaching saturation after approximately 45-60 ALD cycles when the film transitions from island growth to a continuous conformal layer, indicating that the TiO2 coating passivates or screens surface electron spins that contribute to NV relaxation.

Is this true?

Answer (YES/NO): NO